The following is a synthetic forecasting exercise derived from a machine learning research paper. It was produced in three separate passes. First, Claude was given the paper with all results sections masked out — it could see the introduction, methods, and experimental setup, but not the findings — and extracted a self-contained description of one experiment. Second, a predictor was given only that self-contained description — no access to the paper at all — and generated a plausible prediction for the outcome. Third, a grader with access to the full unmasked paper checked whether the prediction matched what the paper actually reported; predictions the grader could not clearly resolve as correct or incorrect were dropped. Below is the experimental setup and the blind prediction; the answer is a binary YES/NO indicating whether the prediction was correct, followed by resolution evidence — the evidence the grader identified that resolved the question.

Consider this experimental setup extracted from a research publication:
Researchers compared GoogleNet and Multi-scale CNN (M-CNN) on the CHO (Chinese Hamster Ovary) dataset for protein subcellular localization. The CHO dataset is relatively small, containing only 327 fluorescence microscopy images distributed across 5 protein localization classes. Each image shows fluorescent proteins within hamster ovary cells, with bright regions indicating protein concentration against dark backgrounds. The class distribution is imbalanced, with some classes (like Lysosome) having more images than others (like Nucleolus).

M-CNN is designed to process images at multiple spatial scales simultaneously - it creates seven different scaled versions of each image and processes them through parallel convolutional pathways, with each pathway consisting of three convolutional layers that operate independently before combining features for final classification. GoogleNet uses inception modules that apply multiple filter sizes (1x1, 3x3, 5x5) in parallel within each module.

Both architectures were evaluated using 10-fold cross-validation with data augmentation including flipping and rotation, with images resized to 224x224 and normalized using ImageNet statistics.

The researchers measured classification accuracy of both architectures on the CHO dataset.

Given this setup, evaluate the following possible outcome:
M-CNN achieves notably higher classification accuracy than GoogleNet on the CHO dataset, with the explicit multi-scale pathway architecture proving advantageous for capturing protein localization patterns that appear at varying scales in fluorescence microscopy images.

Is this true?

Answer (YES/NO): YES